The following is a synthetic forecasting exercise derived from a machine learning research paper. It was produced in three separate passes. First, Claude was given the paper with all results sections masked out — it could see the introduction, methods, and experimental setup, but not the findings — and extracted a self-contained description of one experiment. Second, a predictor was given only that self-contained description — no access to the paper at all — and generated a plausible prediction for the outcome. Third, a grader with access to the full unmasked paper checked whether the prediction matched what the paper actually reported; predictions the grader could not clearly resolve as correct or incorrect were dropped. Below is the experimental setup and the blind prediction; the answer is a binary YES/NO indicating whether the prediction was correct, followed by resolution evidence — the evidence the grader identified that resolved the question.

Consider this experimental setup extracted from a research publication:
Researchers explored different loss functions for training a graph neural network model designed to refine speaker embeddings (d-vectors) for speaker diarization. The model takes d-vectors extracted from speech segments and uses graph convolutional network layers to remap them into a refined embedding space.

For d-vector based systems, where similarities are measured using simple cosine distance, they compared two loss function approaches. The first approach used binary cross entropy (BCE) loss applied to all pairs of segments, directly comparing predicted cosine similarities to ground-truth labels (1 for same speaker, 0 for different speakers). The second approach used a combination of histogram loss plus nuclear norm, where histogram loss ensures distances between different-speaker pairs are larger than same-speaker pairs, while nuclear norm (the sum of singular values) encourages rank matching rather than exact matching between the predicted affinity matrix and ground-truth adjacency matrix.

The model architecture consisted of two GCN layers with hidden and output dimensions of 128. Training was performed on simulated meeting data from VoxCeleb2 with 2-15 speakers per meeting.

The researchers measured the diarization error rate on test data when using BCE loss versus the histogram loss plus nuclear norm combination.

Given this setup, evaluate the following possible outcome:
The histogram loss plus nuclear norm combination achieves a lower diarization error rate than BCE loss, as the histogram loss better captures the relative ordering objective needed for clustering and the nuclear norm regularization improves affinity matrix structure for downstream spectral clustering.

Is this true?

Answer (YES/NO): YES